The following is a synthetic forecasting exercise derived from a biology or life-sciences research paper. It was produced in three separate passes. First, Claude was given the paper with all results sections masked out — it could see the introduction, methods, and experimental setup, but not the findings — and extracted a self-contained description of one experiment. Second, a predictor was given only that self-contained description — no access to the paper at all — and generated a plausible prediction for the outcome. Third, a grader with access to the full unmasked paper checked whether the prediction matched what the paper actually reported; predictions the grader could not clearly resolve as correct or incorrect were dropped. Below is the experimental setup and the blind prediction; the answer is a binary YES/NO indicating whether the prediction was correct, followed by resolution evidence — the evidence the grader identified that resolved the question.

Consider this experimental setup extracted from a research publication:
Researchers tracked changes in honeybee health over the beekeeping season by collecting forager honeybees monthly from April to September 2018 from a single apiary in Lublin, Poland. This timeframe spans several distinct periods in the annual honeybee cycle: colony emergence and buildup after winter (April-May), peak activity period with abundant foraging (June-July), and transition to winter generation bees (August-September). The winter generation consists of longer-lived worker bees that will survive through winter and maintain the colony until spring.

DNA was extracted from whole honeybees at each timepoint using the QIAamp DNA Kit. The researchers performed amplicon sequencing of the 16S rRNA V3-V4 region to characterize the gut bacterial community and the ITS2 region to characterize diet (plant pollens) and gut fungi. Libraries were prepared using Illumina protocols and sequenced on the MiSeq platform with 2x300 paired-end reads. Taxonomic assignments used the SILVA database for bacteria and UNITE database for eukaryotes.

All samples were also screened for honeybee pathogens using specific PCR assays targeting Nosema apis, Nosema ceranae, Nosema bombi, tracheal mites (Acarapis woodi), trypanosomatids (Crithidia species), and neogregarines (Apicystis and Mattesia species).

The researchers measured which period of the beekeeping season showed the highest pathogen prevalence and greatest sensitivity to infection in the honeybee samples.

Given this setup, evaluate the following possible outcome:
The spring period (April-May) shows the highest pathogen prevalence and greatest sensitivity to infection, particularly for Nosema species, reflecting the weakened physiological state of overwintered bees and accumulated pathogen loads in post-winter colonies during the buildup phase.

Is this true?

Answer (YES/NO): NO